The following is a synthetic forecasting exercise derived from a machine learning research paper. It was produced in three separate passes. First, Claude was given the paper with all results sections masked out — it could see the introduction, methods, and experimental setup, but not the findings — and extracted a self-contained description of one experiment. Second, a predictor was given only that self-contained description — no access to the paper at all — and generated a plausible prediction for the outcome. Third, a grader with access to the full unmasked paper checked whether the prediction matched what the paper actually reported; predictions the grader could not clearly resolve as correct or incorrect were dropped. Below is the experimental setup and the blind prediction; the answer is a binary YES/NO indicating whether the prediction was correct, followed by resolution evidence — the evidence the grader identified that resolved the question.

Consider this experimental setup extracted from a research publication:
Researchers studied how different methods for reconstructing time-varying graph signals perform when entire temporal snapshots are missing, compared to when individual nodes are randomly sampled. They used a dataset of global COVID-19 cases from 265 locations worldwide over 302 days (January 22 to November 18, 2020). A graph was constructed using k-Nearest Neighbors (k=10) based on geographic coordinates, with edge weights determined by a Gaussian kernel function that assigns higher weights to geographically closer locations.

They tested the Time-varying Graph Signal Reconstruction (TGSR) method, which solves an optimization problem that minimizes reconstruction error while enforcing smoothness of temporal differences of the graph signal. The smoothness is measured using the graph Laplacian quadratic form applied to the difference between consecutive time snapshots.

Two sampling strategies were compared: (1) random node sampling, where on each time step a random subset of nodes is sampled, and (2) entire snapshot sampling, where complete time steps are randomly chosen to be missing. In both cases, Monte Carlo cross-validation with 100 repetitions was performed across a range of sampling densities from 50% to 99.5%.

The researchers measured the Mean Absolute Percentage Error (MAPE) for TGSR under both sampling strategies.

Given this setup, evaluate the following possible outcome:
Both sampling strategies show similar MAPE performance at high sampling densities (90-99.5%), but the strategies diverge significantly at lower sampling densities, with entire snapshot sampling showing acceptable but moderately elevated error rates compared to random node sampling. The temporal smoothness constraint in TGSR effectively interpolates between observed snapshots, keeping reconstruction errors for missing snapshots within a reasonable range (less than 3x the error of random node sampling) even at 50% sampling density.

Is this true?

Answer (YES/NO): NO